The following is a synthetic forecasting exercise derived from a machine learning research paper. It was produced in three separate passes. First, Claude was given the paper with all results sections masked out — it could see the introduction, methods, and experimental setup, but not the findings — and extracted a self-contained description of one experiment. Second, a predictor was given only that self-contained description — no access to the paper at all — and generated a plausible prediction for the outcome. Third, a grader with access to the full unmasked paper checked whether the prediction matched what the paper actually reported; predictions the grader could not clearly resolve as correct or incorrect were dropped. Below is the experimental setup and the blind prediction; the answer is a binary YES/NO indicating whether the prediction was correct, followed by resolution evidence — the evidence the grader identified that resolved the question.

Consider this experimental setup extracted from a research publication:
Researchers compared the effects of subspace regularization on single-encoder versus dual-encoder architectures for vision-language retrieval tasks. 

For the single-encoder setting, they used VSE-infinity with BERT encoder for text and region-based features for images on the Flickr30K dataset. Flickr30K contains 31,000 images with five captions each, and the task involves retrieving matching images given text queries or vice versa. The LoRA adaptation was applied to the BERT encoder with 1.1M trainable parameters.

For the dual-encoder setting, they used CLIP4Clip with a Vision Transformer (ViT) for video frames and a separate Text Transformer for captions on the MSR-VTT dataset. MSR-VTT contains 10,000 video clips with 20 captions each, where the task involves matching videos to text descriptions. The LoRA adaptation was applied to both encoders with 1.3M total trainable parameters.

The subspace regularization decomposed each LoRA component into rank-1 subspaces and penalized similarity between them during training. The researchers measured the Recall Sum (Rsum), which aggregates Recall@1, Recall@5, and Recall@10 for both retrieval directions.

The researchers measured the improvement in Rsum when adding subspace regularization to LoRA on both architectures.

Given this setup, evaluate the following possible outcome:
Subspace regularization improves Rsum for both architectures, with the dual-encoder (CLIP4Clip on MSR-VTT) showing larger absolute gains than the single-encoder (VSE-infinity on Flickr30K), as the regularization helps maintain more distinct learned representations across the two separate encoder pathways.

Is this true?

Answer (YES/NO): YES